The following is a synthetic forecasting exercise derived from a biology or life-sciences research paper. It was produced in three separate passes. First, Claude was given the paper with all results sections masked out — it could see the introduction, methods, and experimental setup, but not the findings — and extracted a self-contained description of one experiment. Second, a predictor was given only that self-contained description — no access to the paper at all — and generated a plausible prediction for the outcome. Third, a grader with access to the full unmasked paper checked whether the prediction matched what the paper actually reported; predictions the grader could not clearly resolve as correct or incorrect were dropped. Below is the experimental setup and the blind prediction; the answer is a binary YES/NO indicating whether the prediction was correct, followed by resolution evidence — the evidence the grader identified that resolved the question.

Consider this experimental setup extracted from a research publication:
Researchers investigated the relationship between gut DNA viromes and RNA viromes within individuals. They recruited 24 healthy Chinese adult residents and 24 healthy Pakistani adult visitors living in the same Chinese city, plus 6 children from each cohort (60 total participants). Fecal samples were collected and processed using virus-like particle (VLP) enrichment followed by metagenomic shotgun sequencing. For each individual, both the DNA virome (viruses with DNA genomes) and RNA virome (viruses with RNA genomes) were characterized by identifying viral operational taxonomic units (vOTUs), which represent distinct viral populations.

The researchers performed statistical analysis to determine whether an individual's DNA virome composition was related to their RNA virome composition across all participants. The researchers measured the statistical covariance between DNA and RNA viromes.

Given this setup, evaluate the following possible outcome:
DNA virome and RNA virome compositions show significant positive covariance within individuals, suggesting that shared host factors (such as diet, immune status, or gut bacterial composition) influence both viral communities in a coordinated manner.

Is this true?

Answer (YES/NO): YES